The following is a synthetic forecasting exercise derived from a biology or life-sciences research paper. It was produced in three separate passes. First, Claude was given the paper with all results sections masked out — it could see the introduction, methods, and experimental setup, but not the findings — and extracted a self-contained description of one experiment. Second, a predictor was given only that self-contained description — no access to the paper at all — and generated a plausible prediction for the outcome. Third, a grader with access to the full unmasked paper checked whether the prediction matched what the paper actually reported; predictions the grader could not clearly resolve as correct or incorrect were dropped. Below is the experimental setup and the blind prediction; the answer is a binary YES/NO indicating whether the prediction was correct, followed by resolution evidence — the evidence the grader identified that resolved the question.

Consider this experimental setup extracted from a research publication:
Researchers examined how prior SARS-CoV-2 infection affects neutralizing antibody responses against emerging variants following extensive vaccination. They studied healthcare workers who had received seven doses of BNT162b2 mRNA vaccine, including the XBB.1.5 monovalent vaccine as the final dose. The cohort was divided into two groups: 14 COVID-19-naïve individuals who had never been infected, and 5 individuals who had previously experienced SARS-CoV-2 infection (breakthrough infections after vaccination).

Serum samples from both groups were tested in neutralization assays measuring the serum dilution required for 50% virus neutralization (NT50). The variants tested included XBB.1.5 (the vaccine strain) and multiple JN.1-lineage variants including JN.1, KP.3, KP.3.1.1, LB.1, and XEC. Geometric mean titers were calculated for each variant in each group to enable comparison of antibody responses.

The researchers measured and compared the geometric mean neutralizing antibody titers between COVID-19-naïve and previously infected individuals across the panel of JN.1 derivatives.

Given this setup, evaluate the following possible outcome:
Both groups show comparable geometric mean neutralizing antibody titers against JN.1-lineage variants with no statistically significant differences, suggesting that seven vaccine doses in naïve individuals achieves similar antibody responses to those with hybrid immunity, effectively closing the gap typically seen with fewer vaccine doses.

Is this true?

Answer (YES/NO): NO